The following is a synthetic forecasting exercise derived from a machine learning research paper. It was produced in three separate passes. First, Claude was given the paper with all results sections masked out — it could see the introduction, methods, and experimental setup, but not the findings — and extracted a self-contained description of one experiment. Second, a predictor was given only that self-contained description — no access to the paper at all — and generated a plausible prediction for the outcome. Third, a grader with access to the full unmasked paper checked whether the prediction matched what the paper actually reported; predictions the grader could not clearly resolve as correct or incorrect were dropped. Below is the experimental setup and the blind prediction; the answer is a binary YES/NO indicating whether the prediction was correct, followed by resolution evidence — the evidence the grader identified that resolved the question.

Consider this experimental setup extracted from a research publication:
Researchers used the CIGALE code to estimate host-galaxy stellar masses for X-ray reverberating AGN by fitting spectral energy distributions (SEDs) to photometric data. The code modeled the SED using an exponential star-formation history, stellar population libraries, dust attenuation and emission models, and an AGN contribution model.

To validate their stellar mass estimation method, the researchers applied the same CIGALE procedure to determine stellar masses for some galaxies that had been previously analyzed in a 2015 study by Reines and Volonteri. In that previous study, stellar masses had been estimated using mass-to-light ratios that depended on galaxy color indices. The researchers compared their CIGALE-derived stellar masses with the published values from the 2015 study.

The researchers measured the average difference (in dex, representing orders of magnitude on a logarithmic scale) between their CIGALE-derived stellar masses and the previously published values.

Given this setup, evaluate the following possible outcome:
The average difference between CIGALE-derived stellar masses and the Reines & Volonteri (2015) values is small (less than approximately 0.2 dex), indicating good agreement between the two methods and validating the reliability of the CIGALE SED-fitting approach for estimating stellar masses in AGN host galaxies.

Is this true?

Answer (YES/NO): NO